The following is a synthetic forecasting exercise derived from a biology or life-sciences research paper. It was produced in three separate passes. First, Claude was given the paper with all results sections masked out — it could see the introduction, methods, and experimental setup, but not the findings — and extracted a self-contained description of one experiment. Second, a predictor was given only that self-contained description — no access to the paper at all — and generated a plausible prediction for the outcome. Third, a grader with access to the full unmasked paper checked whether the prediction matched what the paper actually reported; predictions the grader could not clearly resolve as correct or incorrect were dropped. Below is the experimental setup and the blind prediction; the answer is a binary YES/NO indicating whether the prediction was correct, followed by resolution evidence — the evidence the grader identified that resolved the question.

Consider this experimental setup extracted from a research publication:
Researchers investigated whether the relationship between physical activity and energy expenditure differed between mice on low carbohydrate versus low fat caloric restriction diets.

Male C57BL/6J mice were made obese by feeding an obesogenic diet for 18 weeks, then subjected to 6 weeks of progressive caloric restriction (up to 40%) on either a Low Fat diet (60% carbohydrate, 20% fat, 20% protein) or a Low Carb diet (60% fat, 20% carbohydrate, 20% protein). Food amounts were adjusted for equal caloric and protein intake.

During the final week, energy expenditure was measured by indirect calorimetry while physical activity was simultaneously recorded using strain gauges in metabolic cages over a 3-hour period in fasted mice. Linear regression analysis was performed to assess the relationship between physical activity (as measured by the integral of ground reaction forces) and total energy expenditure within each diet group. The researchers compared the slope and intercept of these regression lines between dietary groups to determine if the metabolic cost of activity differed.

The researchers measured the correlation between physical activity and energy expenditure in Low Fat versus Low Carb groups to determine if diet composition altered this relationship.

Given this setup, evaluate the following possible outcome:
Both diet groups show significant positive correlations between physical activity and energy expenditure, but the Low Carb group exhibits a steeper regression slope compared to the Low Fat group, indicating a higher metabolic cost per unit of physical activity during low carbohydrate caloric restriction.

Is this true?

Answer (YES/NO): NO